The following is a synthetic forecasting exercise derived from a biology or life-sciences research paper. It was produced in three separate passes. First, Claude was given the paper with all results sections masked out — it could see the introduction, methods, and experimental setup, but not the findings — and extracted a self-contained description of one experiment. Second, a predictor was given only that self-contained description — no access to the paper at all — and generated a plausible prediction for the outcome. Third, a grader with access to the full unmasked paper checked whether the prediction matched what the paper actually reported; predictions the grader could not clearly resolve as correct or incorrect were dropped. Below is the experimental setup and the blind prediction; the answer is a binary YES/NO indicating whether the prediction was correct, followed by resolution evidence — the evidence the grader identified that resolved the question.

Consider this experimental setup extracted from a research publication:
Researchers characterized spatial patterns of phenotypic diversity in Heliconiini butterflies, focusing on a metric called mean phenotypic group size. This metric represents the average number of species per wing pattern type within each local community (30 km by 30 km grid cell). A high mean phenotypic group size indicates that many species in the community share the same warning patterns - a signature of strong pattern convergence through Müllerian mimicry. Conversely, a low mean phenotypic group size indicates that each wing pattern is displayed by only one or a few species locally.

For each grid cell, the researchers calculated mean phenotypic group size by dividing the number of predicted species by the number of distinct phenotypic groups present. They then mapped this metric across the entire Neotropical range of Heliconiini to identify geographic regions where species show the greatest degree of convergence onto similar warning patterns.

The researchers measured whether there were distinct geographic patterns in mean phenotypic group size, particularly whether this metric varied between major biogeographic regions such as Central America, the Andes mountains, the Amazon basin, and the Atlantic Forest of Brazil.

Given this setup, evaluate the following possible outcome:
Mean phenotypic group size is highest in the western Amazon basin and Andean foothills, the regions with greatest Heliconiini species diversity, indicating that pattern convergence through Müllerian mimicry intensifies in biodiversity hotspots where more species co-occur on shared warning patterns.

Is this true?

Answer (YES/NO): NO